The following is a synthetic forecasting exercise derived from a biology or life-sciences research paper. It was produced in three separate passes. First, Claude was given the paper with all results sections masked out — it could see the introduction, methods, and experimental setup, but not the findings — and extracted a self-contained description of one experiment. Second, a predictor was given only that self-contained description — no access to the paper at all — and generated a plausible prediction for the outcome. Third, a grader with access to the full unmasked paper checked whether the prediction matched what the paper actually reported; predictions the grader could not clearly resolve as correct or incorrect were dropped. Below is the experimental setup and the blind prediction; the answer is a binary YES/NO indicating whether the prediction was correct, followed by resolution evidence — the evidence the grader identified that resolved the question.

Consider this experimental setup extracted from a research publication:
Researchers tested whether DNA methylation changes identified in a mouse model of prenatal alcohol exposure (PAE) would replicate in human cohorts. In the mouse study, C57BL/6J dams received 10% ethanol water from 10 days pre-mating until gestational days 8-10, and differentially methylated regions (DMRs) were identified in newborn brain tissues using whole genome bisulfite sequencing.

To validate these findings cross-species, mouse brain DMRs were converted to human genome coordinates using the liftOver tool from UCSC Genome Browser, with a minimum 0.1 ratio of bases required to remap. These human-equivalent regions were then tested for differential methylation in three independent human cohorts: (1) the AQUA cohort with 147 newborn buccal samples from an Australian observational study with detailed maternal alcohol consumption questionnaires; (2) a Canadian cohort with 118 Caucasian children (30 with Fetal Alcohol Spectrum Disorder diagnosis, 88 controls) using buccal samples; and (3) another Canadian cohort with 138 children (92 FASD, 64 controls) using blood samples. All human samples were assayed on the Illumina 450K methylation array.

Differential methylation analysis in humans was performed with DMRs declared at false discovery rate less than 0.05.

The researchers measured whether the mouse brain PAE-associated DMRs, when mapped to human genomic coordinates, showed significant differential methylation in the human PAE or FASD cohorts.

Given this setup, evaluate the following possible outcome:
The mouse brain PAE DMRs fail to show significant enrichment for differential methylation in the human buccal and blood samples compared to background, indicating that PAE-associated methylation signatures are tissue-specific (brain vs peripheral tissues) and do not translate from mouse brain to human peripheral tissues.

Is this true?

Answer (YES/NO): NO